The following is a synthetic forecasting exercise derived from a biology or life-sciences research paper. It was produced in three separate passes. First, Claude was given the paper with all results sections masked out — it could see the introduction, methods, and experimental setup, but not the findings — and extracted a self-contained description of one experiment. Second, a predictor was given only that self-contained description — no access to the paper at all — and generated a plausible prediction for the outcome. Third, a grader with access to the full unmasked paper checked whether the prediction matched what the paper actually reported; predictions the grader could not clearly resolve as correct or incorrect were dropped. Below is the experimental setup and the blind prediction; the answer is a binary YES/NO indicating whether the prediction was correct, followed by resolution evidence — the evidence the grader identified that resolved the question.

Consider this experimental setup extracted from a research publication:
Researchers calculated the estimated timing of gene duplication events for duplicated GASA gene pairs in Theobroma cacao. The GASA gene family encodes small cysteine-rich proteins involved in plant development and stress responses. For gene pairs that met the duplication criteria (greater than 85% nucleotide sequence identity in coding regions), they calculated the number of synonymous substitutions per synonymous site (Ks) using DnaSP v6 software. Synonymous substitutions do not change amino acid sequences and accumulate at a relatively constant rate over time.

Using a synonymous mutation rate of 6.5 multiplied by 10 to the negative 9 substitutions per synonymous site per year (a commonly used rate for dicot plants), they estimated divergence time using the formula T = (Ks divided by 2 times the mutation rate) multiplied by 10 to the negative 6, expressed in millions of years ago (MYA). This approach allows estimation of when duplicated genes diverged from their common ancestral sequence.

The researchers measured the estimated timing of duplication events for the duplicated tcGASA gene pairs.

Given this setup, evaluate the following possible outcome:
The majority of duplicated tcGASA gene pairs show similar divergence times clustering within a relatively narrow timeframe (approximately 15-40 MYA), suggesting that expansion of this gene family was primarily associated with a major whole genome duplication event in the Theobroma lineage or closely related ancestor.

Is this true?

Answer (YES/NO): NO